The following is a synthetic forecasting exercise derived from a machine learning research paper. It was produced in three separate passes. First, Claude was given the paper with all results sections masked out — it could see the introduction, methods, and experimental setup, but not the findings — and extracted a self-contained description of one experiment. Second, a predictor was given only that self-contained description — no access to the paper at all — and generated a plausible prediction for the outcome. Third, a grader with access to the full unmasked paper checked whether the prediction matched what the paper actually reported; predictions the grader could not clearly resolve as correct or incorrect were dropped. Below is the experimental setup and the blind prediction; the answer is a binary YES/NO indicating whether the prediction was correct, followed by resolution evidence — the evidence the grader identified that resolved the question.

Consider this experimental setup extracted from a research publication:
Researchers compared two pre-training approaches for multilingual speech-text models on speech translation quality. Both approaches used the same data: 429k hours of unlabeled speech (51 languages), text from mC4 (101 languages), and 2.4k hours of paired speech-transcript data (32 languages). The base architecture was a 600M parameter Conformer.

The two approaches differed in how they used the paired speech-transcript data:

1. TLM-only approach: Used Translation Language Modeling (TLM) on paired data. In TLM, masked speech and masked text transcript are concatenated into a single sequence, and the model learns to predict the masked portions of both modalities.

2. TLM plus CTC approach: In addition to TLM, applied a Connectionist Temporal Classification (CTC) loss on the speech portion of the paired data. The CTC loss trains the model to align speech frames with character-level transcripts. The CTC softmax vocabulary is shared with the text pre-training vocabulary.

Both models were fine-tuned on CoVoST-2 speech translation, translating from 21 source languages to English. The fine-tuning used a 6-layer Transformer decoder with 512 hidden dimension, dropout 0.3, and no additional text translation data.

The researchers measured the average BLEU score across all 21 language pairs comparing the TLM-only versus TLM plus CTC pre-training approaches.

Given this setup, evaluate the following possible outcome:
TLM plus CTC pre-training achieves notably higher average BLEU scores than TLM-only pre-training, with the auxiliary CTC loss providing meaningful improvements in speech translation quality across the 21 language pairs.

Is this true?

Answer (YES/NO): YES